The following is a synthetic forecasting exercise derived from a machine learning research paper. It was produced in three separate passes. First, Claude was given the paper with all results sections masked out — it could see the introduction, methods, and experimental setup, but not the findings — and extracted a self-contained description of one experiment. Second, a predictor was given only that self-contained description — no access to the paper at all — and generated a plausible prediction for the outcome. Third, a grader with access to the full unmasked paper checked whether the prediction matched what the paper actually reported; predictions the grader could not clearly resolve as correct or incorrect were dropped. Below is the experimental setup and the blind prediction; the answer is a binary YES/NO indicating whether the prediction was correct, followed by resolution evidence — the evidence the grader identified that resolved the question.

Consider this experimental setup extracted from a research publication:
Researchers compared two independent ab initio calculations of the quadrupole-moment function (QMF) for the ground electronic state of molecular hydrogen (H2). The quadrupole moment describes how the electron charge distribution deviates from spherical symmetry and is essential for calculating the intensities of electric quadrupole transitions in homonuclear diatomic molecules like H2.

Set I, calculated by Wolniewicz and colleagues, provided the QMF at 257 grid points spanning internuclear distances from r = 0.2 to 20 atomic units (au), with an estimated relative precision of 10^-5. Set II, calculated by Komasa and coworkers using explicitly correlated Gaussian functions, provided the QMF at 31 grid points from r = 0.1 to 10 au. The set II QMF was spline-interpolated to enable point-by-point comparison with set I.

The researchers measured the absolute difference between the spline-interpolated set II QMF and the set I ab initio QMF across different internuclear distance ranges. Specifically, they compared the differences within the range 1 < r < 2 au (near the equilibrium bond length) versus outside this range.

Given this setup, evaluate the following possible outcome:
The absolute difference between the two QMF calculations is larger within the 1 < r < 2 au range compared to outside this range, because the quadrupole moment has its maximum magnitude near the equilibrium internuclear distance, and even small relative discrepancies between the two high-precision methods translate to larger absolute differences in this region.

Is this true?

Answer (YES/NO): NO